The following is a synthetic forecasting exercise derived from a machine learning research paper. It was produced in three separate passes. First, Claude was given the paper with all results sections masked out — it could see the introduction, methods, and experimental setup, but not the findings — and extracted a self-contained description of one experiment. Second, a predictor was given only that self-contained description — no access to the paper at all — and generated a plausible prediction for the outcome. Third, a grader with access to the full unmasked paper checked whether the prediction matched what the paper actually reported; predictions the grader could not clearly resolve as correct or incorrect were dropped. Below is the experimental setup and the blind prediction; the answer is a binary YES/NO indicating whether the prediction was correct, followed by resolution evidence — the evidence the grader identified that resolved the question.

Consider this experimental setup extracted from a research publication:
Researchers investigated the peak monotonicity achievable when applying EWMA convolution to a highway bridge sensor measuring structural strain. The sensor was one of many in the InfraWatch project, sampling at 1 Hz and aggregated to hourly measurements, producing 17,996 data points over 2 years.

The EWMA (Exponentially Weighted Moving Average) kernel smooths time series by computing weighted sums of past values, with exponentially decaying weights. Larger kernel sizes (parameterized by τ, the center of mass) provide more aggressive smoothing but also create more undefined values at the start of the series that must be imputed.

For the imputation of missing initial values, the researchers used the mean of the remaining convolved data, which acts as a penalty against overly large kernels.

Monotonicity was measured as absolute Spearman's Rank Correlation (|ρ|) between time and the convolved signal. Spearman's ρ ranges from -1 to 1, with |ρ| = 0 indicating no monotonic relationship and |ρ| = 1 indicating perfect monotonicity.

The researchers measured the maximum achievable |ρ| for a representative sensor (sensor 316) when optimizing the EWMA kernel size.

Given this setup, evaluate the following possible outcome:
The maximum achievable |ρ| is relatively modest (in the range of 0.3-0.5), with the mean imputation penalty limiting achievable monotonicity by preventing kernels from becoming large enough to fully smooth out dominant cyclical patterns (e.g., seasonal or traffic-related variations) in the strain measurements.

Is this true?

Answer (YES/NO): NO